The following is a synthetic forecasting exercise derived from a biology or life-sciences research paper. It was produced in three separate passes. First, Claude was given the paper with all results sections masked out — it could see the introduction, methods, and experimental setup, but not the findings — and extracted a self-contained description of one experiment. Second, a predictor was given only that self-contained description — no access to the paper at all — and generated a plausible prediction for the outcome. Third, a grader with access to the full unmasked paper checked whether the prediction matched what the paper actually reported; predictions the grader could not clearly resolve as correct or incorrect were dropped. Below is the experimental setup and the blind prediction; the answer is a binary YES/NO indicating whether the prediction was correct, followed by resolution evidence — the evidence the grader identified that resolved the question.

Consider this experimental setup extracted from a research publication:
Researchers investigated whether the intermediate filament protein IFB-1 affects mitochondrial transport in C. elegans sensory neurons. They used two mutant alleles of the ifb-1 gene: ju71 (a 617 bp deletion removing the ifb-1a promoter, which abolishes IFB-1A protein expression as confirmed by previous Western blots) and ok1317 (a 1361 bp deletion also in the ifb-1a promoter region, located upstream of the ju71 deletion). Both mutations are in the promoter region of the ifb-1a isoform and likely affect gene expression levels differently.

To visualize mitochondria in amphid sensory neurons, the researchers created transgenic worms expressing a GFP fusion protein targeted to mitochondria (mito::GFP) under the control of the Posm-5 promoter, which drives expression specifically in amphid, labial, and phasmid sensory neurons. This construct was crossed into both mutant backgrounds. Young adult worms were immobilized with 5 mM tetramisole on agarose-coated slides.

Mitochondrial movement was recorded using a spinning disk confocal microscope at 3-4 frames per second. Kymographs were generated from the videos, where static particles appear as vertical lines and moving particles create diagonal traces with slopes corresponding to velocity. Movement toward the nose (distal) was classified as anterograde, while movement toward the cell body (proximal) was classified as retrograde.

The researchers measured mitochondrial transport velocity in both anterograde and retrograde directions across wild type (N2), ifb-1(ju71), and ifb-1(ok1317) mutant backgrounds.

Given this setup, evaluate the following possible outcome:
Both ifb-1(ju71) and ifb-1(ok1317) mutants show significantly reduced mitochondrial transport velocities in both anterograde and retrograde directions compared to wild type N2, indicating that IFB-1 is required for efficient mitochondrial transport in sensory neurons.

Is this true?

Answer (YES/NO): NO